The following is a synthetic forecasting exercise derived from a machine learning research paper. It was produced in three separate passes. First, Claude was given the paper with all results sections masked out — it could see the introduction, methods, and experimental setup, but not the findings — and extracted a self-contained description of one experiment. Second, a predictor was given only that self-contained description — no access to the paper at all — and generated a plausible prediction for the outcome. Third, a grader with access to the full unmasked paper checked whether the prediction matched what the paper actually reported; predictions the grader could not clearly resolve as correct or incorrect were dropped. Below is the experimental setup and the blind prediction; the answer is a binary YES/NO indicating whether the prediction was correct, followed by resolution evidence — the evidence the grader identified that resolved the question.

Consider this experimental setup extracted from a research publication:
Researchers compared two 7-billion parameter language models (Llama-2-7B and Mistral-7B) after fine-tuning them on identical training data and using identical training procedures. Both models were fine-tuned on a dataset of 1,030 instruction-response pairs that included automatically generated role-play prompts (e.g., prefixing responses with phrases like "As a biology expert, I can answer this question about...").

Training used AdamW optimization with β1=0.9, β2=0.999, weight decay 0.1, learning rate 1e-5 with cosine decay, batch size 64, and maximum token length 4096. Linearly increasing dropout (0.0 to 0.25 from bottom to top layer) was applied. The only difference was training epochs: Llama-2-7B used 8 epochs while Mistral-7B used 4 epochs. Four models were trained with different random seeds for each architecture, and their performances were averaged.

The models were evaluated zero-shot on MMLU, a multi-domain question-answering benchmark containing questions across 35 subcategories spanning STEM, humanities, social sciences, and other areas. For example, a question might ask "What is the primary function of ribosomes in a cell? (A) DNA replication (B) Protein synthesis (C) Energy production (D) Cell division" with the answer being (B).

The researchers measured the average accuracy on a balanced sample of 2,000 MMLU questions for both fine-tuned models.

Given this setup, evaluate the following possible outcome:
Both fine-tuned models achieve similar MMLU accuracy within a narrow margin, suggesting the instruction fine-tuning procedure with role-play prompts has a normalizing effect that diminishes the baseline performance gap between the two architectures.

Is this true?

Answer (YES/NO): NO